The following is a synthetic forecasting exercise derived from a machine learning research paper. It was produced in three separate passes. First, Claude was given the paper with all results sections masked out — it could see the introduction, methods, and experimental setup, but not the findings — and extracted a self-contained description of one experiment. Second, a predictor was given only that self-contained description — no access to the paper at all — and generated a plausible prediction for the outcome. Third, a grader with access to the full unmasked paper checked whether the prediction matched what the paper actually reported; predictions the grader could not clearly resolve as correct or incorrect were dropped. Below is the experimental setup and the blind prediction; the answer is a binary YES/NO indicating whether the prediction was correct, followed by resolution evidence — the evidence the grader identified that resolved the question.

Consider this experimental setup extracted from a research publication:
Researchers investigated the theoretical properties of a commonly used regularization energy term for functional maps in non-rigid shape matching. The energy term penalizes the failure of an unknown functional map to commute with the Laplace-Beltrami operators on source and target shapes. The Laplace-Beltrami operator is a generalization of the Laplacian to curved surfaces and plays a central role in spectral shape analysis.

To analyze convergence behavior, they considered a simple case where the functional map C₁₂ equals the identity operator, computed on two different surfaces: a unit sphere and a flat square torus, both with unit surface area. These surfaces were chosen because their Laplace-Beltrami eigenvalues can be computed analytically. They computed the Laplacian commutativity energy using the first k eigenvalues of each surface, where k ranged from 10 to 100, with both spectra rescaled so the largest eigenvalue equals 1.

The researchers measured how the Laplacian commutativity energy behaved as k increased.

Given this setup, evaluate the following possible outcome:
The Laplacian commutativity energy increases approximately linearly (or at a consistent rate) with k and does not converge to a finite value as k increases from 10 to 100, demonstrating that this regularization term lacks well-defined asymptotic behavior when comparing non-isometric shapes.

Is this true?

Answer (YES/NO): YES